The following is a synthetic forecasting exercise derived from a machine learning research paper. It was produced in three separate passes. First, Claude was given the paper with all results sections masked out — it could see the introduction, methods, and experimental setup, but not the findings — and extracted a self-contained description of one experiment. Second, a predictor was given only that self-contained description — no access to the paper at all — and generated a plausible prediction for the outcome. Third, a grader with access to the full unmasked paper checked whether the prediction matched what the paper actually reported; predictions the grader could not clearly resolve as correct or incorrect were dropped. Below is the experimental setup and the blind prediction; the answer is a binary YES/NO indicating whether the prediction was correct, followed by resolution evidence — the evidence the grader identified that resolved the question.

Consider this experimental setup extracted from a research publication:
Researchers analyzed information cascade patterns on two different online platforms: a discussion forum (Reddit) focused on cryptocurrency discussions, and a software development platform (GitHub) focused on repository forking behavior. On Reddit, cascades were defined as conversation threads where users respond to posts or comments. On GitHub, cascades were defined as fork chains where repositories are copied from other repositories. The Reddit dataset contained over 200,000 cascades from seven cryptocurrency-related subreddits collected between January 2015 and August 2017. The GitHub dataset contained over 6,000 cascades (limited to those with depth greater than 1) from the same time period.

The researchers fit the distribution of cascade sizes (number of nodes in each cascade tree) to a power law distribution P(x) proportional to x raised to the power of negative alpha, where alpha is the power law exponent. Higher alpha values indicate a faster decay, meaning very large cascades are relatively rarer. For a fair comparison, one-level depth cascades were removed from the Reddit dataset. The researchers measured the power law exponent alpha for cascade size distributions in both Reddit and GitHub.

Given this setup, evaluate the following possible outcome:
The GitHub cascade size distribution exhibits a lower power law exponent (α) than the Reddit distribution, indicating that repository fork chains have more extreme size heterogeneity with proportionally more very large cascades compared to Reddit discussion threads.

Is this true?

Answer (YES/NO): YES